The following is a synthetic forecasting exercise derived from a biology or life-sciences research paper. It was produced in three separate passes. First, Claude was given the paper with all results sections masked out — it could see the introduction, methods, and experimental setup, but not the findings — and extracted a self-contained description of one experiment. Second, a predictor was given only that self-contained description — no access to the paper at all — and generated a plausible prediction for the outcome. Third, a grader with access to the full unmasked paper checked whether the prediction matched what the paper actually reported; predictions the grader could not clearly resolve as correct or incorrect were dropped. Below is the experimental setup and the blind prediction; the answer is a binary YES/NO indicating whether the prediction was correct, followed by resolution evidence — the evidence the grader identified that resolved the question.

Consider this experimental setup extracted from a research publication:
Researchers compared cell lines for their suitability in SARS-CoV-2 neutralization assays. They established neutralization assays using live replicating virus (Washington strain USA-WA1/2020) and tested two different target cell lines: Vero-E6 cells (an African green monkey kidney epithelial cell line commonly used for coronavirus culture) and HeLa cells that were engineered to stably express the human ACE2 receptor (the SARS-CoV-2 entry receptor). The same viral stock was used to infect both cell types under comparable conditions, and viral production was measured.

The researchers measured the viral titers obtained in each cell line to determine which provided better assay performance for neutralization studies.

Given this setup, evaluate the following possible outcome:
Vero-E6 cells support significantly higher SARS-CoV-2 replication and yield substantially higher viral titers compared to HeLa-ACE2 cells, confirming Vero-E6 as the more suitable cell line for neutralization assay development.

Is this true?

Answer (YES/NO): NO